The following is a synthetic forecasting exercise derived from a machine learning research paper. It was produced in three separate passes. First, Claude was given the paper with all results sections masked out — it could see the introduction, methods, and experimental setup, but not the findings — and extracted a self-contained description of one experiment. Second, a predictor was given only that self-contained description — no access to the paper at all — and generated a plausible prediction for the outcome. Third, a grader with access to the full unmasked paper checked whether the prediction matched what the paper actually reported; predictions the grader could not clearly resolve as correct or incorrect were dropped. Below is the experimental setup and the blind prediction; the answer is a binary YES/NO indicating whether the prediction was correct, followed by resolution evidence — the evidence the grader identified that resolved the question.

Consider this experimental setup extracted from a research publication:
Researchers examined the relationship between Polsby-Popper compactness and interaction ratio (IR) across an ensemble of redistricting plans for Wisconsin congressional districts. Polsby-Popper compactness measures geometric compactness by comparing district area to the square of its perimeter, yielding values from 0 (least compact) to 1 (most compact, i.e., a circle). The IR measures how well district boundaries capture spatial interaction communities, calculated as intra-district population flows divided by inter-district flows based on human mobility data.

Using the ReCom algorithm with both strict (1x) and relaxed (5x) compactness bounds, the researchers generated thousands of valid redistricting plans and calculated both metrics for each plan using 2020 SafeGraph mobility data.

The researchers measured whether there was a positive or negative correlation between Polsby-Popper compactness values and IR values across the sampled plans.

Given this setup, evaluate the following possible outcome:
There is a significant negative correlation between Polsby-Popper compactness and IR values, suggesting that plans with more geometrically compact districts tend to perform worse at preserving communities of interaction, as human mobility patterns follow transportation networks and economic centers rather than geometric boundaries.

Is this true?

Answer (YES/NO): NO